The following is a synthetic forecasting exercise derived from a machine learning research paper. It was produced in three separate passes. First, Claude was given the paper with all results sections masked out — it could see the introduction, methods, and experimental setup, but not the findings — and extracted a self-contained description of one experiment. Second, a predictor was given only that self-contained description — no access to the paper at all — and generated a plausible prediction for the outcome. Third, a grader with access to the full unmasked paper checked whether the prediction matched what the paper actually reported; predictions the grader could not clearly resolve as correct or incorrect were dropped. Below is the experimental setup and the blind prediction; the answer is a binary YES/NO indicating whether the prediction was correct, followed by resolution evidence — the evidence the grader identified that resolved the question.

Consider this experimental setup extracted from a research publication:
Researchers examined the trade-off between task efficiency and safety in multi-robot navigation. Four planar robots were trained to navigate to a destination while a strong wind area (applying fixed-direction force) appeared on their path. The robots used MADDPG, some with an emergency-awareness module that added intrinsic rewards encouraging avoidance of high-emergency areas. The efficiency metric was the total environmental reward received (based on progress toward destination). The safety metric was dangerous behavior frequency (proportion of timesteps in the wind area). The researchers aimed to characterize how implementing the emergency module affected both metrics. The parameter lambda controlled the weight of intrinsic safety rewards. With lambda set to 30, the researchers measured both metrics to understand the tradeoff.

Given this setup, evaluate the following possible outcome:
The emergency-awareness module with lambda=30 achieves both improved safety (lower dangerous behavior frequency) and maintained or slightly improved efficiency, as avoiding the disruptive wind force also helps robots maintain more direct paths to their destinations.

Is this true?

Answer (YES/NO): YES